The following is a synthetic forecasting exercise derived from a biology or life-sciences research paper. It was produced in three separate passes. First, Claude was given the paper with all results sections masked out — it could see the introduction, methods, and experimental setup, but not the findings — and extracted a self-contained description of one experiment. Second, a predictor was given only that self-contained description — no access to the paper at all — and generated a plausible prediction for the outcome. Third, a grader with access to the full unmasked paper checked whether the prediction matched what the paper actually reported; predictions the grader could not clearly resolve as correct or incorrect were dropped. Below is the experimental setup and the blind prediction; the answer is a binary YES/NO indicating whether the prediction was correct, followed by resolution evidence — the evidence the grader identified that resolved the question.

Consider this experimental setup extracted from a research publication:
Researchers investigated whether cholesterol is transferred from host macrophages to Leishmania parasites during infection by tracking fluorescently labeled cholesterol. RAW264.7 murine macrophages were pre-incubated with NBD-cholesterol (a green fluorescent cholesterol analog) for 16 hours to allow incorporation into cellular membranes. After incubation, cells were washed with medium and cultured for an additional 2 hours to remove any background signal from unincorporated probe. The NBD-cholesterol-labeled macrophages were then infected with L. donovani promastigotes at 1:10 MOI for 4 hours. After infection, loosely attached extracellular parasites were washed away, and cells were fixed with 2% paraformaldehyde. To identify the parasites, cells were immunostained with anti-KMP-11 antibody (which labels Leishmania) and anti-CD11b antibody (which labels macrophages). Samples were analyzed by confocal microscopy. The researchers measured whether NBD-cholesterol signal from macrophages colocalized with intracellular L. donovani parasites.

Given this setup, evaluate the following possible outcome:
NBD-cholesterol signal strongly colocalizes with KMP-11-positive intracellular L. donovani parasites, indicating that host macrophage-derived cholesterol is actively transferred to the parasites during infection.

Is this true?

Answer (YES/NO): YES